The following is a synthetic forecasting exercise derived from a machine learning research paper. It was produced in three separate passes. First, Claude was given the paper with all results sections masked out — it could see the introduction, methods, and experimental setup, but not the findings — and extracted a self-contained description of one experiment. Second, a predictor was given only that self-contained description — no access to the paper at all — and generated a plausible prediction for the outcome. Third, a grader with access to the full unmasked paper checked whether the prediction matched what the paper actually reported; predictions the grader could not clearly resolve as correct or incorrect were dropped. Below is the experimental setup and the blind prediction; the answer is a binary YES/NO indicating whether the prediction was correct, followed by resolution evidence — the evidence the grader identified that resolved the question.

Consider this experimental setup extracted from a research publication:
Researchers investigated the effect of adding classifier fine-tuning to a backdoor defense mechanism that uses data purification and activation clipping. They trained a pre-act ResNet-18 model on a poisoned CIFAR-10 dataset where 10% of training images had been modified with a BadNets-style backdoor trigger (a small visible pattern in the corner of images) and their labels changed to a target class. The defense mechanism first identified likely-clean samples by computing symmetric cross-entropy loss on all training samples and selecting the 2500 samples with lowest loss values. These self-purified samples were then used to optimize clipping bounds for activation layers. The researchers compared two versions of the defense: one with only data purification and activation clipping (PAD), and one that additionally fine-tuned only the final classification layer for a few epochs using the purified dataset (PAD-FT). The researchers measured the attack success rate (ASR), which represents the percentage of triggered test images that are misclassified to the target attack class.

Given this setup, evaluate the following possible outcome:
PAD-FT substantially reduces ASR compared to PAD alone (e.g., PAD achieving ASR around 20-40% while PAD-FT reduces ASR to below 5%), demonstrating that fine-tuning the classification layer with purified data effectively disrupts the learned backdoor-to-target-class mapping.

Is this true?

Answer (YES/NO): NO